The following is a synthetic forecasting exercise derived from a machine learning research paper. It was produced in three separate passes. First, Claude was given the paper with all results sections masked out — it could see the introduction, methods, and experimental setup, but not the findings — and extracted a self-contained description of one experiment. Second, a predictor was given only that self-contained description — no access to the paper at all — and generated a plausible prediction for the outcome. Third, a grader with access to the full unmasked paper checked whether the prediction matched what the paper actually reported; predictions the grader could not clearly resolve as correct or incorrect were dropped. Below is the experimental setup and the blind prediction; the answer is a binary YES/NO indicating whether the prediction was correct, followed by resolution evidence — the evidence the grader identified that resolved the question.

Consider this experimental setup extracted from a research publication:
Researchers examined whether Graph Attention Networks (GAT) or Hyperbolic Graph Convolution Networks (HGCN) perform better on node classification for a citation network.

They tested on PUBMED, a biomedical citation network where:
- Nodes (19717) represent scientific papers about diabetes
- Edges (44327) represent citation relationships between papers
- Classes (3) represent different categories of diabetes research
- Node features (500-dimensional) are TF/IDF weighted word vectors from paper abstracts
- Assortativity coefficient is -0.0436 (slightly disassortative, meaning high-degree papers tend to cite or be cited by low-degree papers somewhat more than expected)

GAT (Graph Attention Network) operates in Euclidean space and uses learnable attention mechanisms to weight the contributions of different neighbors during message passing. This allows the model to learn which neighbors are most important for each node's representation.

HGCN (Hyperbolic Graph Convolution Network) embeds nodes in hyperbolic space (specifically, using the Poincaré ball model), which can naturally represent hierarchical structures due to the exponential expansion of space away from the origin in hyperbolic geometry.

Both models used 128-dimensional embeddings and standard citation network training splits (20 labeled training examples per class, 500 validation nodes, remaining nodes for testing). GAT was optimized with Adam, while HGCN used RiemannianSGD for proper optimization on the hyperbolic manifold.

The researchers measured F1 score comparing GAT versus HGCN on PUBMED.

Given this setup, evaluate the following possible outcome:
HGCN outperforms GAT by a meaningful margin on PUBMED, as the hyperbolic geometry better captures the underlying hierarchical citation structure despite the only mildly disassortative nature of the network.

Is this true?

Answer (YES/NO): YES